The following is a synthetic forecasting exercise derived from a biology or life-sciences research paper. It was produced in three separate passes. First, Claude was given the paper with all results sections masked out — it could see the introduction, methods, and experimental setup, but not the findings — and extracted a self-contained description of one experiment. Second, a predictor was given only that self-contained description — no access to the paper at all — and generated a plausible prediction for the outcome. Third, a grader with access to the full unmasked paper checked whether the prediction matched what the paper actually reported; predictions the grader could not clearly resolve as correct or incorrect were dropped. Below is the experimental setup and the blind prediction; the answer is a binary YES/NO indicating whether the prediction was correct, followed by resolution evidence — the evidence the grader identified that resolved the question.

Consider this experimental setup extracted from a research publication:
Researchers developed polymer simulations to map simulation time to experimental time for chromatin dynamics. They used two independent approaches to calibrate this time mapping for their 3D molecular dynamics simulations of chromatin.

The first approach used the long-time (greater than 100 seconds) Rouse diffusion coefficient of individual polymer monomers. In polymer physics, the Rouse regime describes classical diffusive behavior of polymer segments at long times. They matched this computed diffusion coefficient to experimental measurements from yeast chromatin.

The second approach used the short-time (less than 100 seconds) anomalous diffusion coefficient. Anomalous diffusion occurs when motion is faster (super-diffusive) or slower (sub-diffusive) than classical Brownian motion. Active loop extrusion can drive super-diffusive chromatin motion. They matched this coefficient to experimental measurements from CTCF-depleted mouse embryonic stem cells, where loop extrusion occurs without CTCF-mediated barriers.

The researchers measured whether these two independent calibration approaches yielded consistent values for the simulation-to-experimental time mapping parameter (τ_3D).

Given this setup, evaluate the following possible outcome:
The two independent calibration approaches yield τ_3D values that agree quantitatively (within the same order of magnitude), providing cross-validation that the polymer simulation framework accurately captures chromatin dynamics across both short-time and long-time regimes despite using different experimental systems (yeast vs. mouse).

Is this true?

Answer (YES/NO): YES